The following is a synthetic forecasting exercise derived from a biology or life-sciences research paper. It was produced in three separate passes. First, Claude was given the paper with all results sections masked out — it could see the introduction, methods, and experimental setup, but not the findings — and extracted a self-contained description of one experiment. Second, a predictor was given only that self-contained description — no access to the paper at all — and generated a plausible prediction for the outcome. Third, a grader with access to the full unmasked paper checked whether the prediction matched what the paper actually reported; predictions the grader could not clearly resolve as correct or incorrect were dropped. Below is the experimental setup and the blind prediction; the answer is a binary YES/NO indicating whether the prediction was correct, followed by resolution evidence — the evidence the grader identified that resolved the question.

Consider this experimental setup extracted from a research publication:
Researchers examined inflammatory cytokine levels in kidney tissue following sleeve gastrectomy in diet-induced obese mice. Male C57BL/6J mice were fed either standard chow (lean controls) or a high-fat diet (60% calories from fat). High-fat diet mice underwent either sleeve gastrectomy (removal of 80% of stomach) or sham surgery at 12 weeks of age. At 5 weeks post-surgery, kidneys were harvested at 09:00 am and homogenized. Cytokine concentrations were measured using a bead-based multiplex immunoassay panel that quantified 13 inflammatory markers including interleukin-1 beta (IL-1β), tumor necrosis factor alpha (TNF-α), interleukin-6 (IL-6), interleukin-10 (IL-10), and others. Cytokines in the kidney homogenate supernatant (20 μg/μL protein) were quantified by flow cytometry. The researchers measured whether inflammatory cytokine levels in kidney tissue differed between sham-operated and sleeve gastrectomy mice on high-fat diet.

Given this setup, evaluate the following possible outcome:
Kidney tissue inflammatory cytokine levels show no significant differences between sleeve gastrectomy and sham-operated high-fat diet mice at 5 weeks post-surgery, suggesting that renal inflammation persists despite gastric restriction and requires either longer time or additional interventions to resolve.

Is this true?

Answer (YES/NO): NO